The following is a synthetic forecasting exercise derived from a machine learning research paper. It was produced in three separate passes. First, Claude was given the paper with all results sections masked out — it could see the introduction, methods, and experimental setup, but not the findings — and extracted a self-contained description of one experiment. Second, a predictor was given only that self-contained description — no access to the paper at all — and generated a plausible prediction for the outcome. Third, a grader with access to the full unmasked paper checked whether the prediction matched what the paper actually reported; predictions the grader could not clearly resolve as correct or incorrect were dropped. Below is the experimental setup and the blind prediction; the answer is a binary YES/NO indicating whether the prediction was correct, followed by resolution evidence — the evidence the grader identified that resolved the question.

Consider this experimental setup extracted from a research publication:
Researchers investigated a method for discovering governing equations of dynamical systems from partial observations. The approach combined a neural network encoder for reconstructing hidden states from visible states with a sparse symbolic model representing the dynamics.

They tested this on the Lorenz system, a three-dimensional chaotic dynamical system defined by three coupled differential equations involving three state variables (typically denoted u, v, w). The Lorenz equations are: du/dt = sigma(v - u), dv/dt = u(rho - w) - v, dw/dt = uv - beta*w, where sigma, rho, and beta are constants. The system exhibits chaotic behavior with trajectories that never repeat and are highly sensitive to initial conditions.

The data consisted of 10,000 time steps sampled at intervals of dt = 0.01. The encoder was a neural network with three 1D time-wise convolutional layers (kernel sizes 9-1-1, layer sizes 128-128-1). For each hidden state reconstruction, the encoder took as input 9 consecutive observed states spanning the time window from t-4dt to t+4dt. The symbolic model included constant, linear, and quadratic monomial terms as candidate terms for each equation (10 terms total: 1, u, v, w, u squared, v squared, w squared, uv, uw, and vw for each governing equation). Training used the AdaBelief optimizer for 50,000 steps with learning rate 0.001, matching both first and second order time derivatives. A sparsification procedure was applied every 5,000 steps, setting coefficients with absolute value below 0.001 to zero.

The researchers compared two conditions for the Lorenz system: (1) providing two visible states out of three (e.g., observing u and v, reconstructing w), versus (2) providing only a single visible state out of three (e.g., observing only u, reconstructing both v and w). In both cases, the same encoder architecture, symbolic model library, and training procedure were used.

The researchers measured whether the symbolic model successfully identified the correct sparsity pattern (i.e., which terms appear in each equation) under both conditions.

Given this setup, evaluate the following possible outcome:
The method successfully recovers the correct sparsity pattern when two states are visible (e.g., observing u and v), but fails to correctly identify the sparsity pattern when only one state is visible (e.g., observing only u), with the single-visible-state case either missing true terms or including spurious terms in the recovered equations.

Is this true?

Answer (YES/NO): YES